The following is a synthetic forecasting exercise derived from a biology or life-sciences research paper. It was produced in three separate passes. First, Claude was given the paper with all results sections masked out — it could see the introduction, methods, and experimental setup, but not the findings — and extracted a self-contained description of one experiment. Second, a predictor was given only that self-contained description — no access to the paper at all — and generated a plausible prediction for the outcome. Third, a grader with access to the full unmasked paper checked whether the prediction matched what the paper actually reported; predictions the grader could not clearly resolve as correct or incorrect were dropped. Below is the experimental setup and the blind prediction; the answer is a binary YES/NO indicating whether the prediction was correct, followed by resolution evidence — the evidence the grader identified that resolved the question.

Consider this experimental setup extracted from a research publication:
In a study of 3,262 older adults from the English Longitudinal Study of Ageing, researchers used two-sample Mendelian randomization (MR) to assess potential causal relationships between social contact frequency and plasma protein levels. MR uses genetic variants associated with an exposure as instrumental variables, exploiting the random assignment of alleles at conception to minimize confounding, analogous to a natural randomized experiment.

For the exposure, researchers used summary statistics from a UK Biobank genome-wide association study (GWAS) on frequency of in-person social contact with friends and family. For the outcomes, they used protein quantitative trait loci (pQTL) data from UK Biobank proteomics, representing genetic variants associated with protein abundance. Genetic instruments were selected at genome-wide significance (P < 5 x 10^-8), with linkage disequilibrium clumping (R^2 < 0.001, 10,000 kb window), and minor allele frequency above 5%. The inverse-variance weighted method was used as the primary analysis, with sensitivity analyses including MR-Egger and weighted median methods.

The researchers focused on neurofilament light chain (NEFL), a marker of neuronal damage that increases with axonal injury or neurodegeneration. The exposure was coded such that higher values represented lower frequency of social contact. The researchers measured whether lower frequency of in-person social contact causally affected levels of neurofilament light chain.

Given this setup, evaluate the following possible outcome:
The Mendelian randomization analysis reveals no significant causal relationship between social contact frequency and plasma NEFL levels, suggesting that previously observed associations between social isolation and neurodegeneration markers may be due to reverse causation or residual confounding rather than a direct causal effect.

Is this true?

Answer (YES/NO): NO